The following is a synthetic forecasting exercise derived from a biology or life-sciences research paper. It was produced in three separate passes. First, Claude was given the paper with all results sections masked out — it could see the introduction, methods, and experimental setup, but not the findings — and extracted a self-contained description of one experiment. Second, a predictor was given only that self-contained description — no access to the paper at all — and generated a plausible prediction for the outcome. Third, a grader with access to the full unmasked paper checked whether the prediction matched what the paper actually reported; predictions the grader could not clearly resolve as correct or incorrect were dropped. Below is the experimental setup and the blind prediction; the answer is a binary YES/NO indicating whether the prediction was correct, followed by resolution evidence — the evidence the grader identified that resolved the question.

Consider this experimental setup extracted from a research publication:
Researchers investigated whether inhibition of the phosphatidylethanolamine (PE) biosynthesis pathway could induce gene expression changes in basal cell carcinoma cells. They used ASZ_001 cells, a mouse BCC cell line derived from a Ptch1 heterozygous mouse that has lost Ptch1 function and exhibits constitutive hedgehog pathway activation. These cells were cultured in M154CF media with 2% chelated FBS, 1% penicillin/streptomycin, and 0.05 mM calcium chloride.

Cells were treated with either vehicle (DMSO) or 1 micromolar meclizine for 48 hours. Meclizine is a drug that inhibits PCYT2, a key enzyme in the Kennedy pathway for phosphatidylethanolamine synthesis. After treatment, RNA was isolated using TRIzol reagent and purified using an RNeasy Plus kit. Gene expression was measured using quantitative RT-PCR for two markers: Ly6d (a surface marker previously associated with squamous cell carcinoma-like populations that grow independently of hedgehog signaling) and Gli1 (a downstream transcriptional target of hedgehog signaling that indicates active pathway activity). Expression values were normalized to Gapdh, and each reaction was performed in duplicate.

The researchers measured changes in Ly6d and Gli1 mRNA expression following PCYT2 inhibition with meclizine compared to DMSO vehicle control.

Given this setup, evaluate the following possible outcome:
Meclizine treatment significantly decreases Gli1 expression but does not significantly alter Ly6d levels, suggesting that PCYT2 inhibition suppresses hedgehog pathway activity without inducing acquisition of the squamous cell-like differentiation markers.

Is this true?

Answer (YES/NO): NO